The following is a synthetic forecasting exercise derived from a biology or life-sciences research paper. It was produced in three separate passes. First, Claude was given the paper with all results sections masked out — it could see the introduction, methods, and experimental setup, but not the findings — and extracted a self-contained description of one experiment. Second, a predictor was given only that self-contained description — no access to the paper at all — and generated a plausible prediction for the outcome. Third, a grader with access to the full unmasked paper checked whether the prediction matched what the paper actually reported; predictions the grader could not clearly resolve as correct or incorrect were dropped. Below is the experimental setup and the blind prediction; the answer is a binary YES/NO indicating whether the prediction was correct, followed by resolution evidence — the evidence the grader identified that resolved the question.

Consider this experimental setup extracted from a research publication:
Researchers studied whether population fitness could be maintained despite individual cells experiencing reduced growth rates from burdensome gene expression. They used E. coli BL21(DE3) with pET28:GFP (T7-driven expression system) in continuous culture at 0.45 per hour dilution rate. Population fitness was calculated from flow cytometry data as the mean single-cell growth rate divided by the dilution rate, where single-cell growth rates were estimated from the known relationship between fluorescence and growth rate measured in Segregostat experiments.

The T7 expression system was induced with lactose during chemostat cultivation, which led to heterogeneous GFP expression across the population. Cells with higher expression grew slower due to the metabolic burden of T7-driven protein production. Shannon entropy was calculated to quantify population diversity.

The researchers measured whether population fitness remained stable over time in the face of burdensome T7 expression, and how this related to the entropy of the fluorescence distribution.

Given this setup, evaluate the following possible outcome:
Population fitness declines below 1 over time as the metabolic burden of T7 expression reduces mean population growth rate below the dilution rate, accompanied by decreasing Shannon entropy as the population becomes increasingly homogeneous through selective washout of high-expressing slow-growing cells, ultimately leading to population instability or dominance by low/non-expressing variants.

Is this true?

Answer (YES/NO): NO